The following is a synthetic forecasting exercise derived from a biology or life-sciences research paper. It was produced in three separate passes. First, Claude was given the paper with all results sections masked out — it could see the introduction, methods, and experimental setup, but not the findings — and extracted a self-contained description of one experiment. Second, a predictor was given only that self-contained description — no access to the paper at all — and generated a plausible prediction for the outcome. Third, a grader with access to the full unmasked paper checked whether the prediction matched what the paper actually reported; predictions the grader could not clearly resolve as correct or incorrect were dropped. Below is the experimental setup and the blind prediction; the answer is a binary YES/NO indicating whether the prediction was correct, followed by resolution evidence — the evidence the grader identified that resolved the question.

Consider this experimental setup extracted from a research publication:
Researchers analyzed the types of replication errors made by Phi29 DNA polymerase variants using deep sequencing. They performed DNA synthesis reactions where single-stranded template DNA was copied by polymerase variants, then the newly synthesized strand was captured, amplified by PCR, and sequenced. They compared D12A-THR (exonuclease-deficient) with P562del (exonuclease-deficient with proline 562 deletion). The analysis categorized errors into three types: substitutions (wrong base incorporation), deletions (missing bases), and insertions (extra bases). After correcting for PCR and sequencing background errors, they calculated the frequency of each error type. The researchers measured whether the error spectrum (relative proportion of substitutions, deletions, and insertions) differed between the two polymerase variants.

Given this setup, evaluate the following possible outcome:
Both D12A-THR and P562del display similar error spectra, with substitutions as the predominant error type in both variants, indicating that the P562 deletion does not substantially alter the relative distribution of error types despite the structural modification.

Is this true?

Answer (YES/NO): NO